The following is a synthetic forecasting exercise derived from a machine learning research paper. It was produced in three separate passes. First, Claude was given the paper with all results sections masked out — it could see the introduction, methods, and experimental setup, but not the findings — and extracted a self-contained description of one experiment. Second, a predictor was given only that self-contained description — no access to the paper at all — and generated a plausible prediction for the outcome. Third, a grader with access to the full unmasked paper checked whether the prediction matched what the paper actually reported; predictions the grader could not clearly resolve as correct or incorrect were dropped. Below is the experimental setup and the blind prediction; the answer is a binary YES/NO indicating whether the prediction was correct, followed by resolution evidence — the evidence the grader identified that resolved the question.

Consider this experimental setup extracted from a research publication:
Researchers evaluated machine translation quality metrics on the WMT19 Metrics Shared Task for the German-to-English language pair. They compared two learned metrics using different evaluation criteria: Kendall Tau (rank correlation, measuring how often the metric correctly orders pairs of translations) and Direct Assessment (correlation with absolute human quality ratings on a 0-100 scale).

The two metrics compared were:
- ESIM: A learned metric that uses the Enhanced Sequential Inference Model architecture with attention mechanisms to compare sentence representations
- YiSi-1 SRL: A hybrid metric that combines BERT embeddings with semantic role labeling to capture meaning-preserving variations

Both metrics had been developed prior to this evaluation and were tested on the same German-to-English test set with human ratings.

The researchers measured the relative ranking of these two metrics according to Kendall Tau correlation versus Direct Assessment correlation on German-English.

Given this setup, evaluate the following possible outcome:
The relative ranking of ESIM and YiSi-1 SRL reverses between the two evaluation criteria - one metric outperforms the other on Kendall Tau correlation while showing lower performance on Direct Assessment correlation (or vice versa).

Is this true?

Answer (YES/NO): YES